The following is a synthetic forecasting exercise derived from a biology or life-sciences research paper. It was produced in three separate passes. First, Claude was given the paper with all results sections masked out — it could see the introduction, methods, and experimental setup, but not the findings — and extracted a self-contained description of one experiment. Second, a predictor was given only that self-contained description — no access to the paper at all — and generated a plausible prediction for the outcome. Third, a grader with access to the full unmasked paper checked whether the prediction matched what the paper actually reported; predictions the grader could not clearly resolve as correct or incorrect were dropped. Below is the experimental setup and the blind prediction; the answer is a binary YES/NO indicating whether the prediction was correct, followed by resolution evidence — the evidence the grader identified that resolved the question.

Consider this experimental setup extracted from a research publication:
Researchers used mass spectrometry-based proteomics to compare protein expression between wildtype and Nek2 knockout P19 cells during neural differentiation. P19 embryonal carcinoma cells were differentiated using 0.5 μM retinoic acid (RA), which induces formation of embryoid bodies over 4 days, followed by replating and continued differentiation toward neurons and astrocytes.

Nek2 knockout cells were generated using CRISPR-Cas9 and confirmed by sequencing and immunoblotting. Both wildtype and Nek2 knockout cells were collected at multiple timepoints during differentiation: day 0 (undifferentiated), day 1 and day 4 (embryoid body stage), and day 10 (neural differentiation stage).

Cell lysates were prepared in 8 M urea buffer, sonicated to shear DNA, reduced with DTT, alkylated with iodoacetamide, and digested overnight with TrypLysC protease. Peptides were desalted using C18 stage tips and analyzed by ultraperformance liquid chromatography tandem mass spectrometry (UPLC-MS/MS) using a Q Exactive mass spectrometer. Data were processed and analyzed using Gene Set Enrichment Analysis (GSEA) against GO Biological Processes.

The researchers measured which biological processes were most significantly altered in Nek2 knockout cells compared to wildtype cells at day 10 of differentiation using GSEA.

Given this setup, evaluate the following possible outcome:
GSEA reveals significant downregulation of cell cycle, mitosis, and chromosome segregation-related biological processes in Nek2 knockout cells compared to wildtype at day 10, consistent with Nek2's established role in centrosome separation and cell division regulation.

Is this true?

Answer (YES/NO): NO